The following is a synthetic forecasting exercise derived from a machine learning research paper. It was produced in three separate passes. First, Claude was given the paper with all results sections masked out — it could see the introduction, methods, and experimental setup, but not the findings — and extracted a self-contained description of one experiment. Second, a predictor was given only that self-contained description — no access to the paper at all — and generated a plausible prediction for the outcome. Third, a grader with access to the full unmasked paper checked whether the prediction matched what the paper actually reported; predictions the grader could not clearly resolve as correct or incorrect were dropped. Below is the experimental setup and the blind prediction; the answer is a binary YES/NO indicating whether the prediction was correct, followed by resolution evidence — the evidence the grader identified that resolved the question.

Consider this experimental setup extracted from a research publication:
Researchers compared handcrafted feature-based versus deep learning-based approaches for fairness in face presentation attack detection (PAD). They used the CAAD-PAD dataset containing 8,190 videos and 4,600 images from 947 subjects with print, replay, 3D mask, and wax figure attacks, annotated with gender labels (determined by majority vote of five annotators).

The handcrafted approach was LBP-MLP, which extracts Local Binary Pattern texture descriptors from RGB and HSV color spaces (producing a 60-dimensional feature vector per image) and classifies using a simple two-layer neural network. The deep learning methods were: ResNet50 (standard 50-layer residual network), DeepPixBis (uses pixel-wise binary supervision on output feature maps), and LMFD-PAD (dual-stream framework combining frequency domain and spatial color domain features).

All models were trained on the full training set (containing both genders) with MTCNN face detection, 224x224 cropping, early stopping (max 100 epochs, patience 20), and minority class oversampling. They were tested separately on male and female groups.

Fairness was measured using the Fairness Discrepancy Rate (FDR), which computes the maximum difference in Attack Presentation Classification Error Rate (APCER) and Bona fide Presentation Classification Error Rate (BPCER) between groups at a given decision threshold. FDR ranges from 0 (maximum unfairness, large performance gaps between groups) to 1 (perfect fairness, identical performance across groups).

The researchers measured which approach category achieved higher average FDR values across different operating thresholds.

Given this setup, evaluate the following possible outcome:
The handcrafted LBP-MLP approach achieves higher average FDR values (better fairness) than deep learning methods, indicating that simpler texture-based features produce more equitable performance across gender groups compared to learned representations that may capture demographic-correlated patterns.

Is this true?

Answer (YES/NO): NO